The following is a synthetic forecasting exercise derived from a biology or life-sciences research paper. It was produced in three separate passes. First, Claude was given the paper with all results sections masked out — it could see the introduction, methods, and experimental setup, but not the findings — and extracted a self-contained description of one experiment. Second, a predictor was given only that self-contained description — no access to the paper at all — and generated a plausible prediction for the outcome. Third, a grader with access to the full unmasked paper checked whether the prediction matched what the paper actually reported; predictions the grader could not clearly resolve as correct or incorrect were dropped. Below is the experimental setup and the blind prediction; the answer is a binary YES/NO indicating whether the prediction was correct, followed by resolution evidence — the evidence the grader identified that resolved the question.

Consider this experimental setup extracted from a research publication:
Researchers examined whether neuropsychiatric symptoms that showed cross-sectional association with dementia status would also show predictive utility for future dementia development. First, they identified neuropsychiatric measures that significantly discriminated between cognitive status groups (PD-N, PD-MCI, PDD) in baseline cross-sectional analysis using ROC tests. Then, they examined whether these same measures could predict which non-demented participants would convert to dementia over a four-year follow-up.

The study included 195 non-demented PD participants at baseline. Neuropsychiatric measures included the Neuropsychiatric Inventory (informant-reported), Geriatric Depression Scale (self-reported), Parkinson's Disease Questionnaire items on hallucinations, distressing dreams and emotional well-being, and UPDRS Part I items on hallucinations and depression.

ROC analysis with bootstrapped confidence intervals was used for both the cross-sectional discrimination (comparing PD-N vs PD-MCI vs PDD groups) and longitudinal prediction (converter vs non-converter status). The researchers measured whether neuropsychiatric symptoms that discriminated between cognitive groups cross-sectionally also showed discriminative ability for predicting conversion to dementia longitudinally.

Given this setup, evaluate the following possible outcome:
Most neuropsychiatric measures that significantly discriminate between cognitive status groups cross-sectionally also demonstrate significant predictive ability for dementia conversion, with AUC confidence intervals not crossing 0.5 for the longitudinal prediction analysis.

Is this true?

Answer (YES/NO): NO